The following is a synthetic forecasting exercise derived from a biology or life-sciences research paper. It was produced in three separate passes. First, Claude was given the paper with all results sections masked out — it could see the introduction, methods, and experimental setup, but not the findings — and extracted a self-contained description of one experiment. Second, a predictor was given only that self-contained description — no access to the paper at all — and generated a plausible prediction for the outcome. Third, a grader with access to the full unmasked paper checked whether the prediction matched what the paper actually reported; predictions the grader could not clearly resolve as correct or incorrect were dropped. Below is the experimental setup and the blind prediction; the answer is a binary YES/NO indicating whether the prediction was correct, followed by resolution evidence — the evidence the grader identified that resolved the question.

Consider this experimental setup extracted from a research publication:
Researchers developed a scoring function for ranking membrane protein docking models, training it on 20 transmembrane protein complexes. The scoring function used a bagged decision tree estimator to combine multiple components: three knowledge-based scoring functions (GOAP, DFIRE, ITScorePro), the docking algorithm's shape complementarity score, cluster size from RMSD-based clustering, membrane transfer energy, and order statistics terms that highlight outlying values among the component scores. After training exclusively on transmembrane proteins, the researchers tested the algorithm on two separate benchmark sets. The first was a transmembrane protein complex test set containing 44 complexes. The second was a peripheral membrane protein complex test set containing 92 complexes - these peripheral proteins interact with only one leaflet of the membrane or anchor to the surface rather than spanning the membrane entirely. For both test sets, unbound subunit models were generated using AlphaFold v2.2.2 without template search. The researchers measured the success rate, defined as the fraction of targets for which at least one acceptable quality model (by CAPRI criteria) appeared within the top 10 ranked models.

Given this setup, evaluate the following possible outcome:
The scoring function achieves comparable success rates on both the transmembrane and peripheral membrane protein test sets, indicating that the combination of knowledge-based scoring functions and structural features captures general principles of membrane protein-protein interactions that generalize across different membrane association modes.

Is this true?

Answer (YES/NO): NO